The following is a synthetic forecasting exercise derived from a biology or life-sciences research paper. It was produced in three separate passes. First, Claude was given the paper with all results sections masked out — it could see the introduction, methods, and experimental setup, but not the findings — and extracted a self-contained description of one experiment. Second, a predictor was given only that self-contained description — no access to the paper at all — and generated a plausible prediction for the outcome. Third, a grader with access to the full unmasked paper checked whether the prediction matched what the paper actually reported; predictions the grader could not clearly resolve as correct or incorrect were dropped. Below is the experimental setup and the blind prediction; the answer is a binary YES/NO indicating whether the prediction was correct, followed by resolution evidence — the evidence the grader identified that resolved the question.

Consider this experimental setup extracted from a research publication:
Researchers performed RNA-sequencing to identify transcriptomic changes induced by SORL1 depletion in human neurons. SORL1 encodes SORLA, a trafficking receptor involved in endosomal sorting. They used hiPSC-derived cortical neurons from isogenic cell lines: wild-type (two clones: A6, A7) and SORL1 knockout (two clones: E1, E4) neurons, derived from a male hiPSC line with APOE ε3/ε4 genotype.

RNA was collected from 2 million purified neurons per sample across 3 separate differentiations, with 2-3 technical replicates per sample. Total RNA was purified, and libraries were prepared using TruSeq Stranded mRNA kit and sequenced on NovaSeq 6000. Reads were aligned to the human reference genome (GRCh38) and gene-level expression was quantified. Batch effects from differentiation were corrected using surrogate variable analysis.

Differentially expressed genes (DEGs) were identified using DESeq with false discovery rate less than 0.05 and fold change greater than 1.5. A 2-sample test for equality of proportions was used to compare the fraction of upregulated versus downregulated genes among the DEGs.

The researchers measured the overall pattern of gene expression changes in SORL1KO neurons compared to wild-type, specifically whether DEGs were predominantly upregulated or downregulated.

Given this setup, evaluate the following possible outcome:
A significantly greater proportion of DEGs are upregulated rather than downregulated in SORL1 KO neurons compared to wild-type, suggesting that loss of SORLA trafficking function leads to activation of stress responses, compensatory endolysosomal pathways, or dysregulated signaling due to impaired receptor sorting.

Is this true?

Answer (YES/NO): NO